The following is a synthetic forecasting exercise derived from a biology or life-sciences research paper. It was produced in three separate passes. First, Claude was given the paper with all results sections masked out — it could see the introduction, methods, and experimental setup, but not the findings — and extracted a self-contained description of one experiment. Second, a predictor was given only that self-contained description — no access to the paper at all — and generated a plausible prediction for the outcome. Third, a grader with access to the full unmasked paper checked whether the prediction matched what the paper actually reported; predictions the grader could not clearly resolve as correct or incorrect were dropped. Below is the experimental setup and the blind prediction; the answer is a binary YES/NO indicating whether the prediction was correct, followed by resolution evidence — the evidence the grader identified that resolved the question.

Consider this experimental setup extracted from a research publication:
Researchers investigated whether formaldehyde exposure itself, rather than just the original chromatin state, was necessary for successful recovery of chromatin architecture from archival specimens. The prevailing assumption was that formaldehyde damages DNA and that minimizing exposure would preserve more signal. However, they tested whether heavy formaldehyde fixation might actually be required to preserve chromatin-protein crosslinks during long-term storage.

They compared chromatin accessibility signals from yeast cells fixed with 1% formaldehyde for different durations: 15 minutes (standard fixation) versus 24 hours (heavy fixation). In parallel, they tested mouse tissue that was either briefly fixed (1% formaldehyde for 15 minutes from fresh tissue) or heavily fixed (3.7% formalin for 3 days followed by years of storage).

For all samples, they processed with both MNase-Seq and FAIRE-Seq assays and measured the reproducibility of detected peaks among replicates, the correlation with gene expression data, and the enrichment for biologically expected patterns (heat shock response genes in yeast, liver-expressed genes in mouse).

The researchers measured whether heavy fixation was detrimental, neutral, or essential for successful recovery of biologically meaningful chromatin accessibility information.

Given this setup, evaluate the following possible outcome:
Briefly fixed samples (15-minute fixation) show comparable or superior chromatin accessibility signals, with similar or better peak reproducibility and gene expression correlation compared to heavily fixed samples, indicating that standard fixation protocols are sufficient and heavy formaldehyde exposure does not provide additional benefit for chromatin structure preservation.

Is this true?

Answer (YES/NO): NO